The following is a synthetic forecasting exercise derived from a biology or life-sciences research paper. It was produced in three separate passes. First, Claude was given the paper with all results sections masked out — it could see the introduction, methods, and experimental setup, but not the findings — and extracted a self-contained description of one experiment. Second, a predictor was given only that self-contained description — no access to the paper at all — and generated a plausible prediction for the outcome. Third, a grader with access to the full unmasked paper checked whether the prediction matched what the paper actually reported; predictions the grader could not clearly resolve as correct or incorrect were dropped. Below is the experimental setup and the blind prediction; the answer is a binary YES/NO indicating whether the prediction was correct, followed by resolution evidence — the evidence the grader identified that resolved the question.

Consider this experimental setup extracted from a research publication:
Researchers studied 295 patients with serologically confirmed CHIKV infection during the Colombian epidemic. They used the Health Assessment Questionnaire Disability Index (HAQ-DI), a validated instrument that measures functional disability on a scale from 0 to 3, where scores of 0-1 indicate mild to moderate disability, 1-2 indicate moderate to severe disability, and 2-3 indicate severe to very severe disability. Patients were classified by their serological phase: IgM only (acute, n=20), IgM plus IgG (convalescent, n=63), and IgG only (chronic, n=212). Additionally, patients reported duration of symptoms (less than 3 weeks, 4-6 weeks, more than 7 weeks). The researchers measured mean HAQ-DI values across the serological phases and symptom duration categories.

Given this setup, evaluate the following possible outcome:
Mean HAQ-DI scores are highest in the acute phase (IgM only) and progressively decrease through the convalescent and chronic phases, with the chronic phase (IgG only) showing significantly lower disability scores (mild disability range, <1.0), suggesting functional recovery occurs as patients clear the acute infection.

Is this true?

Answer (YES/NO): NO